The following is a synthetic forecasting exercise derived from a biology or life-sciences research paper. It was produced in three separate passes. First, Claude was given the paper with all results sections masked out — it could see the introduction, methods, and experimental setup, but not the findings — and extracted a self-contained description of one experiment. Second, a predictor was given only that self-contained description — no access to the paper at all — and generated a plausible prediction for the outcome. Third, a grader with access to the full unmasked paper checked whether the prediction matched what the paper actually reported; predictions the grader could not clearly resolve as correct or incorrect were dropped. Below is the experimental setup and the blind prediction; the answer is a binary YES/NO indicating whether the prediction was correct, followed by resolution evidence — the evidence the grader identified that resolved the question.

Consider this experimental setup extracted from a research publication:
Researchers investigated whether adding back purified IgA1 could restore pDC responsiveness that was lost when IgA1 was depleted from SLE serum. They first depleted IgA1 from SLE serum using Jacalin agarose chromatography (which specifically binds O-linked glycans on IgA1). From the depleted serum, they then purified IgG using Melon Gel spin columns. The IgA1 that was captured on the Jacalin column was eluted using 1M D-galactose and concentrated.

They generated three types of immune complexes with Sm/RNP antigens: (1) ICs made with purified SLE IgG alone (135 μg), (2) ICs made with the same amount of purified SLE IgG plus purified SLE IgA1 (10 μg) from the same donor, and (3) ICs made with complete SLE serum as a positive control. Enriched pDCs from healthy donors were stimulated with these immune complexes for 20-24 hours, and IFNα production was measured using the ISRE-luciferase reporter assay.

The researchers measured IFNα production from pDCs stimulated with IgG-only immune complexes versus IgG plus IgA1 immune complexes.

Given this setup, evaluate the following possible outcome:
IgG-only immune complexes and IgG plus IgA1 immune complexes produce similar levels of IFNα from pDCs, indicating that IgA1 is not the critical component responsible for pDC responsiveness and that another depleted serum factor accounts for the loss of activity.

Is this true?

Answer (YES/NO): NO